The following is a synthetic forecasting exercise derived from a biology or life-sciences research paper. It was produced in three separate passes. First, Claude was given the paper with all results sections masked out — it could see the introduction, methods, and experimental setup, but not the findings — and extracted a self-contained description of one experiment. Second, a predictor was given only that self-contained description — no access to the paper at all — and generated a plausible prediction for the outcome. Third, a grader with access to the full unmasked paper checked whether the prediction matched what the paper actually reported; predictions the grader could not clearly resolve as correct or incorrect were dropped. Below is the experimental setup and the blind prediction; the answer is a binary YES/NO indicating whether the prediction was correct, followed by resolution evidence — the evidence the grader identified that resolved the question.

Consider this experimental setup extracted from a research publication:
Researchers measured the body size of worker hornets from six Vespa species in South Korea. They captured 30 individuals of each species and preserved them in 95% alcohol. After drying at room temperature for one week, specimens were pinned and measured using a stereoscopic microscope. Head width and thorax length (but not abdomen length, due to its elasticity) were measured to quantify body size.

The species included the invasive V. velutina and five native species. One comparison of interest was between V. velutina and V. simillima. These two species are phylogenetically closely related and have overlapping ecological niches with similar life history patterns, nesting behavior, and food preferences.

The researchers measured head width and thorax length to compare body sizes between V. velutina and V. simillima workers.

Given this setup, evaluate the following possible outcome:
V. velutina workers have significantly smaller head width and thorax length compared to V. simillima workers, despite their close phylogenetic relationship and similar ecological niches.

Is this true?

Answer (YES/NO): NO